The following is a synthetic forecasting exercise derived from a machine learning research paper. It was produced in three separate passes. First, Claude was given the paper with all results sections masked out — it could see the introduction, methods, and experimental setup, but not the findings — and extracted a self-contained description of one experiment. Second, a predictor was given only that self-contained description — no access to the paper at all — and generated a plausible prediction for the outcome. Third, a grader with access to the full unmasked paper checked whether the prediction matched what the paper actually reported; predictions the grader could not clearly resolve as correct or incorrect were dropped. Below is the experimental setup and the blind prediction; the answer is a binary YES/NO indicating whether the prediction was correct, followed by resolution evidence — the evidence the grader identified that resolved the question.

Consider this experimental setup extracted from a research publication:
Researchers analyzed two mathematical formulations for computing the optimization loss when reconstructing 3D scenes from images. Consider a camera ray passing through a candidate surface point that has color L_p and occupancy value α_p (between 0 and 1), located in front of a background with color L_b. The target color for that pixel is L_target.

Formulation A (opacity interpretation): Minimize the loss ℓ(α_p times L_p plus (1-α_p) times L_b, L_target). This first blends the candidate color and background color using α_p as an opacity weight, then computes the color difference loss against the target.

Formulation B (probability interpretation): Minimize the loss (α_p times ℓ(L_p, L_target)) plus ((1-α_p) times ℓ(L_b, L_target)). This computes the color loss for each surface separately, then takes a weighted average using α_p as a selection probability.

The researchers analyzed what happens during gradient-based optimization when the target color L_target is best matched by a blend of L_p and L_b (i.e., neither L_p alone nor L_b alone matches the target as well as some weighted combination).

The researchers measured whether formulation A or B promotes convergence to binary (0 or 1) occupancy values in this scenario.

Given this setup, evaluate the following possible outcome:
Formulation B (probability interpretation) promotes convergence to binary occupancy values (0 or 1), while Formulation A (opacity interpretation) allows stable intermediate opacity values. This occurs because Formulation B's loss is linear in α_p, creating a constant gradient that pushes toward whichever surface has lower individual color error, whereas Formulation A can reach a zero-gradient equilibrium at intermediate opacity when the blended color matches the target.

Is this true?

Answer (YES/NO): YES